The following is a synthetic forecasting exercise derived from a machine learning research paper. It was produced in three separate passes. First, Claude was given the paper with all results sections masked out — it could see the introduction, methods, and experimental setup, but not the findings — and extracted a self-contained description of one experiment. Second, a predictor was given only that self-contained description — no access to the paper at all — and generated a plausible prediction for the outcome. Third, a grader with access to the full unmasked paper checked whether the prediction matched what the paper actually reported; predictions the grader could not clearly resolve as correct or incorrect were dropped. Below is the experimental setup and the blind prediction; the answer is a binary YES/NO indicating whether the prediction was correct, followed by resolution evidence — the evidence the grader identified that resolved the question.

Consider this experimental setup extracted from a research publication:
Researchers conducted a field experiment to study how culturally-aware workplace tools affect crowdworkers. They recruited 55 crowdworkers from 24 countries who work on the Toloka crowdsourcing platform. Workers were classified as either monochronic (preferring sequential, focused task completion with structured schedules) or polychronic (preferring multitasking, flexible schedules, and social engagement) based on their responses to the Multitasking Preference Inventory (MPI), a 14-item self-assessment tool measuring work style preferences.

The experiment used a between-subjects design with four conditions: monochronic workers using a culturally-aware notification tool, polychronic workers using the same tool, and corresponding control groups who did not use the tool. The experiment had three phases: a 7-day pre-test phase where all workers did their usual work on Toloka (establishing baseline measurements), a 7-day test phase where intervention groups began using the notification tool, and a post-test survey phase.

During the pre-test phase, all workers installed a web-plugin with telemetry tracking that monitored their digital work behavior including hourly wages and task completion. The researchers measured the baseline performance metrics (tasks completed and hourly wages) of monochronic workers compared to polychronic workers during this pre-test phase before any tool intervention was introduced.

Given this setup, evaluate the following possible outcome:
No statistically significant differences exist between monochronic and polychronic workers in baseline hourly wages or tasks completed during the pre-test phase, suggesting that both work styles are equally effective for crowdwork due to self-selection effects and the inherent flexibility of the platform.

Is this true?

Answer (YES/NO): YES